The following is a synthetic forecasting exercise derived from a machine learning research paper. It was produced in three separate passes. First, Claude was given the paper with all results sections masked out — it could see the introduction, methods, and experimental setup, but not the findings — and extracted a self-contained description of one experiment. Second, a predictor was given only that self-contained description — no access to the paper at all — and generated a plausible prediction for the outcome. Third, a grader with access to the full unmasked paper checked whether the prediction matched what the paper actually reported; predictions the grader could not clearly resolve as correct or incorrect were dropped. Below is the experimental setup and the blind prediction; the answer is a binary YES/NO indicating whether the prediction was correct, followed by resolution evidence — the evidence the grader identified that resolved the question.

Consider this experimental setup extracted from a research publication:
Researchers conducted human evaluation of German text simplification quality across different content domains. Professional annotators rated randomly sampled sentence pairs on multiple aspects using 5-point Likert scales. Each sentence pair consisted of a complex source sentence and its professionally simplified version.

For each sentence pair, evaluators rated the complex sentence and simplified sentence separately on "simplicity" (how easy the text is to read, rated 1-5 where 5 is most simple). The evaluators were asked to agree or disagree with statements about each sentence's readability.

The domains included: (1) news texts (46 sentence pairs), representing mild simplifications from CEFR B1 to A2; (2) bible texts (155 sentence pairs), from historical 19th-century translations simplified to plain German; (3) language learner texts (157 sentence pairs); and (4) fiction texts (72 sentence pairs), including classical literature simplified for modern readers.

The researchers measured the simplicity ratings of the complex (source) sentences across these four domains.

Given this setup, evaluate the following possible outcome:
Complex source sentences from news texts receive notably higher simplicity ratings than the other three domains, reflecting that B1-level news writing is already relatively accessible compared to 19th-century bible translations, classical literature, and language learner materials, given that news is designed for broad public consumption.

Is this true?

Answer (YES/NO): YES